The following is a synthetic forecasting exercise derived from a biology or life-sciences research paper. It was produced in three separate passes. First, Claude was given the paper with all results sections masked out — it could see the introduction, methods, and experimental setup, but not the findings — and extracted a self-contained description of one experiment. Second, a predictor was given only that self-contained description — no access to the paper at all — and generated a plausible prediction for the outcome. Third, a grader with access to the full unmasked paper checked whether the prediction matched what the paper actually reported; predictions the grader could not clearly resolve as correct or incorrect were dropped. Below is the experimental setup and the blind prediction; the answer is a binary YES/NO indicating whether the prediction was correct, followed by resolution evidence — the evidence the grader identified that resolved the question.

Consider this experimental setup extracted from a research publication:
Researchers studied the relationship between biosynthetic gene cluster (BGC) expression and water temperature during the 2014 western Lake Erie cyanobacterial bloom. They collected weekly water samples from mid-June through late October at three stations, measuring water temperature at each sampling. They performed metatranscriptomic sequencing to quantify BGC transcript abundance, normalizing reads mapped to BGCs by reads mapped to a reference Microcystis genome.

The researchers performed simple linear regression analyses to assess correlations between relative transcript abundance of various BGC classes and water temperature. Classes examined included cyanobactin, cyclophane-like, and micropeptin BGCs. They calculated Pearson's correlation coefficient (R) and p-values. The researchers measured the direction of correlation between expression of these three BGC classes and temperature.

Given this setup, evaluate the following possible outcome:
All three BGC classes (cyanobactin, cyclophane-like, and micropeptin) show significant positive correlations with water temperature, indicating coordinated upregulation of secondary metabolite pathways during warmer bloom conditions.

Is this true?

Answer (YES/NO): NO